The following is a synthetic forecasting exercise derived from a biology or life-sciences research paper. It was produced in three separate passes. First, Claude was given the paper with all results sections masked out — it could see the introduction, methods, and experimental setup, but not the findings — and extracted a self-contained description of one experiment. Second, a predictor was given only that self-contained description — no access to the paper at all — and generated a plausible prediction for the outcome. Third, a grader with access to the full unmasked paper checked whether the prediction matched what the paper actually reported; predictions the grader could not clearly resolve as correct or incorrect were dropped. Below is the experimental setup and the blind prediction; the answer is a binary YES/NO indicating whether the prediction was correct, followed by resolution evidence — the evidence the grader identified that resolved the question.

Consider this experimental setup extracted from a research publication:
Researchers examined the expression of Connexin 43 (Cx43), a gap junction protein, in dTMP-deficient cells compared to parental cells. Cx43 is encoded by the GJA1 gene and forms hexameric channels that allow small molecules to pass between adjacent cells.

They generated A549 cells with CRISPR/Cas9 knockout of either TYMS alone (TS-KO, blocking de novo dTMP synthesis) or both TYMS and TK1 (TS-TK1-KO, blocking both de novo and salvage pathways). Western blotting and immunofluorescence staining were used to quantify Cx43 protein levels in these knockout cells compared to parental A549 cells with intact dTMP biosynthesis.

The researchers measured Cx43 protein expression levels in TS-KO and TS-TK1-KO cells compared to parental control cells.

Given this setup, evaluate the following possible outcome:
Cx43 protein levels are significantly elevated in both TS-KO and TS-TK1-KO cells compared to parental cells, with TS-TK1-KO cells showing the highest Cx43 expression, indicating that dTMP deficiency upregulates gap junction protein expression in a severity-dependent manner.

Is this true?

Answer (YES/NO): NO